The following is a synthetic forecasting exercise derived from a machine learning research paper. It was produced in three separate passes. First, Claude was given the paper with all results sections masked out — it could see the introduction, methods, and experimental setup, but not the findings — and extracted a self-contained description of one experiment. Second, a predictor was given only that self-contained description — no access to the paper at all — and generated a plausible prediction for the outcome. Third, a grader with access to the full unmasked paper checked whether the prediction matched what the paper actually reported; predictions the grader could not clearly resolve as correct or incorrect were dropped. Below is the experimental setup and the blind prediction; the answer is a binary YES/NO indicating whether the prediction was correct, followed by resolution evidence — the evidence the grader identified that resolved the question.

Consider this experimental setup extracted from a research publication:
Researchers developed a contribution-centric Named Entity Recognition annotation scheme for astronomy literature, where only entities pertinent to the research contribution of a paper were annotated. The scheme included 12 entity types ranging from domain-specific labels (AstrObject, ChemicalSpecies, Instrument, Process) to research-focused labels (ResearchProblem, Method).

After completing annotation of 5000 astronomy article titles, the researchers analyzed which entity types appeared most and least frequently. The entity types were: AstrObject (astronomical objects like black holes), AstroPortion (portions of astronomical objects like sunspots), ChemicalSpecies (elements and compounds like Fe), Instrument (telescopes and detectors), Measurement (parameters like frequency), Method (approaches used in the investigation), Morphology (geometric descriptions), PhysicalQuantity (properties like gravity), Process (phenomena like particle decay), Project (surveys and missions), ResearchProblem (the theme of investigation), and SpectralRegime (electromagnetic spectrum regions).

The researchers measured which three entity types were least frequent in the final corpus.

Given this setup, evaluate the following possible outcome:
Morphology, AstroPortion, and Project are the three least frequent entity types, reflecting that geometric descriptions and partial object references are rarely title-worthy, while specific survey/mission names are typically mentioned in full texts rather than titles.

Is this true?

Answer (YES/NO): NO